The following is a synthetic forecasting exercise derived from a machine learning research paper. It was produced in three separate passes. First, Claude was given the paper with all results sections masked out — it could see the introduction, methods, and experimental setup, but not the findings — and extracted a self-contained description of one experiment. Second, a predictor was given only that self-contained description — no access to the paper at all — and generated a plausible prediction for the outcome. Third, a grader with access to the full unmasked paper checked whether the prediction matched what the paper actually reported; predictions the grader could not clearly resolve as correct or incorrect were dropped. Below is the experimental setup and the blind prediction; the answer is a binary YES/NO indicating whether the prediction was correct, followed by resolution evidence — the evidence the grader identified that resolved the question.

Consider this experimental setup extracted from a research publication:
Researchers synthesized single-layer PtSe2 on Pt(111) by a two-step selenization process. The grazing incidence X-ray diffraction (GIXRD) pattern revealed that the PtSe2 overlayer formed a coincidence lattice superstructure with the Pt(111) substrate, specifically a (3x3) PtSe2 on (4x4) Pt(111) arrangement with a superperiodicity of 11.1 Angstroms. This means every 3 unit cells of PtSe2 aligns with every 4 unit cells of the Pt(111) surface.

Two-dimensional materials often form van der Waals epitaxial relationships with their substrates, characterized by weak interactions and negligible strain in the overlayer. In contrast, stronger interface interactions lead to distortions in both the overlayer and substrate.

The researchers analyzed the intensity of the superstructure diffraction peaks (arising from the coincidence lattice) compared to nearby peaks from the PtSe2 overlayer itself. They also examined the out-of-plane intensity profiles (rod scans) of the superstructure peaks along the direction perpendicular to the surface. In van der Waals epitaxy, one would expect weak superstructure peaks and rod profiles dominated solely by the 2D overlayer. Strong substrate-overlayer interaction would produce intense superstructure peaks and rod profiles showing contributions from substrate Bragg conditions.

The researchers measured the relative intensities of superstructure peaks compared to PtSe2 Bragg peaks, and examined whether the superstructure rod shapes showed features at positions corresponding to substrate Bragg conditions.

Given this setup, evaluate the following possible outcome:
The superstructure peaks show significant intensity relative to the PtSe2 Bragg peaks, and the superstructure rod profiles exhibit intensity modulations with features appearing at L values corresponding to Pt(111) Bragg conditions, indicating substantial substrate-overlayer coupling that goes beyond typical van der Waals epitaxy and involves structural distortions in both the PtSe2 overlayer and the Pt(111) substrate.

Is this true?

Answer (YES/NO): YES